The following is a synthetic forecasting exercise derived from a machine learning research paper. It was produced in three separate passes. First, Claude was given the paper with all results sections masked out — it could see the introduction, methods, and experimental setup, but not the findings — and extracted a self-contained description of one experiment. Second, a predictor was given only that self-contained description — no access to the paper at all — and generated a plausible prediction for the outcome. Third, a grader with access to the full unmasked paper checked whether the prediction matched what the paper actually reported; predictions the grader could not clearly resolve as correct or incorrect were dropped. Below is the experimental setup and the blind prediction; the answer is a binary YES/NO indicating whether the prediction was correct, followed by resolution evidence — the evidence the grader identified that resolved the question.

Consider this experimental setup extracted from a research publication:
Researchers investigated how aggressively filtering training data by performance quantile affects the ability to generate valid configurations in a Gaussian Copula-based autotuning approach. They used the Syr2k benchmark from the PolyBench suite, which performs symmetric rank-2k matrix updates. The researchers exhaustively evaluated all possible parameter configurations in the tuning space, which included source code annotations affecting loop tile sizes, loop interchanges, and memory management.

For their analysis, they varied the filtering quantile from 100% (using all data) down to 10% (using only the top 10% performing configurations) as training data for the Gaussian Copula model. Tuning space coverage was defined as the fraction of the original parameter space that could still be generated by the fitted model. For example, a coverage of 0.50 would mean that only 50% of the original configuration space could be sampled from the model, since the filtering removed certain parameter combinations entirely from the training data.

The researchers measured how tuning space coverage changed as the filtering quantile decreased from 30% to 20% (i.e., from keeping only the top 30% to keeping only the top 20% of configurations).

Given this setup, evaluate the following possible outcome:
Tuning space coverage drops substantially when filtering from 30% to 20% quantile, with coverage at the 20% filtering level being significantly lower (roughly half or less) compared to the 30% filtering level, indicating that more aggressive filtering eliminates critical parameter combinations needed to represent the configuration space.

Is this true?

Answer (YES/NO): YES